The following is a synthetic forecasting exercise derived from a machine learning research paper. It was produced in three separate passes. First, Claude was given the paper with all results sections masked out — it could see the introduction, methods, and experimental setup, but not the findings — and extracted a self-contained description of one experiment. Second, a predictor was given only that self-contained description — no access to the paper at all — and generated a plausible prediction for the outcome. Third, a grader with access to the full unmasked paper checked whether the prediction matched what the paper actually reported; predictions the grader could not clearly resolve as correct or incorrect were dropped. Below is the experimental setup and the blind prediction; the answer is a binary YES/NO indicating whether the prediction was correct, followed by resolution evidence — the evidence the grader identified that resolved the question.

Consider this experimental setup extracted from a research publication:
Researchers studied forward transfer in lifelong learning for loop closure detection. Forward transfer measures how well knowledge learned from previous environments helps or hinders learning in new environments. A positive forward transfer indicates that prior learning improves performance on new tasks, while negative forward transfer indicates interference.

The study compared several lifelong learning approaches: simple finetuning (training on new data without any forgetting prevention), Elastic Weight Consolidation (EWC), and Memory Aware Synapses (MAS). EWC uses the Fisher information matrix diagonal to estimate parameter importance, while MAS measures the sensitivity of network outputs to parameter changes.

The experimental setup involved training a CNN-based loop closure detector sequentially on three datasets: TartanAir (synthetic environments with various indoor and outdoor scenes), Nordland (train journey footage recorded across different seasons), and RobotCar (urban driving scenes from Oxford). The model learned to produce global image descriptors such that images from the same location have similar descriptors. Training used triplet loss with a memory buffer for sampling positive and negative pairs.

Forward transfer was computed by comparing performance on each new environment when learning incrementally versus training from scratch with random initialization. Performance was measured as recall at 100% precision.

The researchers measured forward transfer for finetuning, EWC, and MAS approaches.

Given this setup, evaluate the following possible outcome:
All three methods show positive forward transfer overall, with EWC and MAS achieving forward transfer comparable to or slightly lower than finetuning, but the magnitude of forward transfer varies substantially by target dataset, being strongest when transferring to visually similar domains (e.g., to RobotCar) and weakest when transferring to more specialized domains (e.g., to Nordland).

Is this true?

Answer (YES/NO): NO